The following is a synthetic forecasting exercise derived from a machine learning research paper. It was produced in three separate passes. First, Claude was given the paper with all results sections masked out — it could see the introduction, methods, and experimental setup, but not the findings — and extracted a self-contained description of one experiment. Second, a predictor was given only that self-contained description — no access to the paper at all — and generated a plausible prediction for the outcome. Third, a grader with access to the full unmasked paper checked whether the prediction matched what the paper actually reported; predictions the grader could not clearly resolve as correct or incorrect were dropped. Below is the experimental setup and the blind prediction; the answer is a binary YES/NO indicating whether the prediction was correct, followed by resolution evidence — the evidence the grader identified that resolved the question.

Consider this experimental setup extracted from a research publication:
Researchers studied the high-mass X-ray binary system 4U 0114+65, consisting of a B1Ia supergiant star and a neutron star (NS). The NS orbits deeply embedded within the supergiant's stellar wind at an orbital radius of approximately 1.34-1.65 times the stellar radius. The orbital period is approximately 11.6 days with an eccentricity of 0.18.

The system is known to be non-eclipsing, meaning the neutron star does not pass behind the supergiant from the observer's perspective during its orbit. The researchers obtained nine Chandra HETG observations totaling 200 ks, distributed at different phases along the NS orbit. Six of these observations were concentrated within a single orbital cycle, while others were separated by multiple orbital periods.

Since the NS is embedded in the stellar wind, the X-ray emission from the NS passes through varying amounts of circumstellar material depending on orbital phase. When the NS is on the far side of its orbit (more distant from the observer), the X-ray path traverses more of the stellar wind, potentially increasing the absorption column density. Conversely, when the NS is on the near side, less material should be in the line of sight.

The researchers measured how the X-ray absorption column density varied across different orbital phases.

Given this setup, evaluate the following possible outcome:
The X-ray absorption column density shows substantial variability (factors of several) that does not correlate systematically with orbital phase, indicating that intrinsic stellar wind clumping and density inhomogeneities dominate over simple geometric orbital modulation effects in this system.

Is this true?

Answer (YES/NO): NO